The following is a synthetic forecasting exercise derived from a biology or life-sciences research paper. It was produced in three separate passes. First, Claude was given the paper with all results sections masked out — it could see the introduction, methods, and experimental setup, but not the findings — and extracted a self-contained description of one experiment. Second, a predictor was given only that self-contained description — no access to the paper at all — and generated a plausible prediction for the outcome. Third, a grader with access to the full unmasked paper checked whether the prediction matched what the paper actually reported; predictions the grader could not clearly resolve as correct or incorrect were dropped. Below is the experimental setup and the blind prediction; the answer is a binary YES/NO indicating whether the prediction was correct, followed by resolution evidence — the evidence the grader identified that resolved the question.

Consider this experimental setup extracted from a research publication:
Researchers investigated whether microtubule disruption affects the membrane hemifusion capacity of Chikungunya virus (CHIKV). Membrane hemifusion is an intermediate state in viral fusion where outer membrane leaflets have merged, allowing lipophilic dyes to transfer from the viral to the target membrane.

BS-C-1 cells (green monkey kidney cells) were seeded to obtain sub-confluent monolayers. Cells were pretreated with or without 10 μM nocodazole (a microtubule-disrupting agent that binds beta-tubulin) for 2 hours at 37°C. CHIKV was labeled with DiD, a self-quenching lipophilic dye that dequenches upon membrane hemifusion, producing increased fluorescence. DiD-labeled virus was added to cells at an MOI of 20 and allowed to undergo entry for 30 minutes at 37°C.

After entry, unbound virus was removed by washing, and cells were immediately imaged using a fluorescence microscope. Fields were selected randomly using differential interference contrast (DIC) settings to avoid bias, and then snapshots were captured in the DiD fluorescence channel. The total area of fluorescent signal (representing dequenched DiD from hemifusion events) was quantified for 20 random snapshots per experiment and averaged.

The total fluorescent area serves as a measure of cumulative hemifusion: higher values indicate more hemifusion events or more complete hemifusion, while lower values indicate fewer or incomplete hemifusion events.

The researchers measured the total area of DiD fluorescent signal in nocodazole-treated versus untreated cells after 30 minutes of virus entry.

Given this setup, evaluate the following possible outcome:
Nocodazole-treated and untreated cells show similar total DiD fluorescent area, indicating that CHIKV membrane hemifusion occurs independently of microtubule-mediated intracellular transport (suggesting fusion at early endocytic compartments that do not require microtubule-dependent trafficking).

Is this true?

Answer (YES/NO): YES